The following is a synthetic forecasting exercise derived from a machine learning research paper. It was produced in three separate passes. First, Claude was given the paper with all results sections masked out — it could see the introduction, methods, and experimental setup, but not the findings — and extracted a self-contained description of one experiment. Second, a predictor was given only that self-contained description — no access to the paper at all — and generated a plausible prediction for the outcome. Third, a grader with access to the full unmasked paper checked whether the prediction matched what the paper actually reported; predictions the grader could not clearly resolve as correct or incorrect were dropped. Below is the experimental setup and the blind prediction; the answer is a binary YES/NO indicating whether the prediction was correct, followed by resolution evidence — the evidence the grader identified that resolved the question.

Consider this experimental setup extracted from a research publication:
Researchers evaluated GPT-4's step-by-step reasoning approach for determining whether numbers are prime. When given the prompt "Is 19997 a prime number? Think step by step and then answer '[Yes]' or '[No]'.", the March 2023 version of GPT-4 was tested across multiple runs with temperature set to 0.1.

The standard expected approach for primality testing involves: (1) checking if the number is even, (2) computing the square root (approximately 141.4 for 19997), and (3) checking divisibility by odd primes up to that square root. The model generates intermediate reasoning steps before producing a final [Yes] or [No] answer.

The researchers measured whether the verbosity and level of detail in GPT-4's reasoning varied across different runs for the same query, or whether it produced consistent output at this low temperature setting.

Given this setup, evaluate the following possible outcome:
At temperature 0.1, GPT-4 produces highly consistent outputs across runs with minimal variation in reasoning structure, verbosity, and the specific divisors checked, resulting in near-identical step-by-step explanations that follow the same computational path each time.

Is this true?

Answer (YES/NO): NO